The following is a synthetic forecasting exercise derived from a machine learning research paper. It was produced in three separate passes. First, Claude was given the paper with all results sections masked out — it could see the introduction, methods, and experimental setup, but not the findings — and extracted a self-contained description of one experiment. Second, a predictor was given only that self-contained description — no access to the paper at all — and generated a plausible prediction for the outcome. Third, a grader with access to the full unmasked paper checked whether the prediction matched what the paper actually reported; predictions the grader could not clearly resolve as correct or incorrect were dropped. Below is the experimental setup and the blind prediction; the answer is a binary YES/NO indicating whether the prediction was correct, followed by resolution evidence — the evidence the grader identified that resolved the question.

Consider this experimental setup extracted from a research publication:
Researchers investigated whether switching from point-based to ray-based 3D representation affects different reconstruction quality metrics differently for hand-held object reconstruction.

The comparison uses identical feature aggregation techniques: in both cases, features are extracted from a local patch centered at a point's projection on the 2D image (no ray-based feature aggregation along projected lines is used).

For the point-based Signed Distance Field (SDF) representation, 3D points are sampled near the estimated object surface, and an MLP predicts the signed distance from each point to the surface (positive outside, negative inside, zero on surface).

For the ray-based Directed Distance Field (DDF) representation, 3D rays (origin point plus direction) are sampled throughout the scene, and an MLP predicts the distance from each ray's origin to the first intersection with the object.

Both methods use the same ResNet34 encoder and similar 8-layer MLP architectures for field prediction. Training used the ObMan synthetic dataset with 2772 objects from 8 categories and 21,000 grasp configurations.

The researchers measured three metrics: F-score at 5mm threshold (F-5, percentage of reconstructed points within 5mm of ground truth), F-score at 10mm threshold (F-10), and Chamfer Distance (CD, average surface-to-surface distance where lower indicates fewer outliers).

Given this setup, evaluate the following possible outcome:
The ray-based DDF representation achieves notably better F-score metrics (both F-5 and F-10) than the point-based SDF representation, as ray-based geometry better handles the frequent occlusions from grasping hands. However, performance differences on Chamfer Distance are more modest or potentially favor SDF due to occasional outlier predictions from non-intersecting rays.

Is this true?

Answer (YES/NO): NO